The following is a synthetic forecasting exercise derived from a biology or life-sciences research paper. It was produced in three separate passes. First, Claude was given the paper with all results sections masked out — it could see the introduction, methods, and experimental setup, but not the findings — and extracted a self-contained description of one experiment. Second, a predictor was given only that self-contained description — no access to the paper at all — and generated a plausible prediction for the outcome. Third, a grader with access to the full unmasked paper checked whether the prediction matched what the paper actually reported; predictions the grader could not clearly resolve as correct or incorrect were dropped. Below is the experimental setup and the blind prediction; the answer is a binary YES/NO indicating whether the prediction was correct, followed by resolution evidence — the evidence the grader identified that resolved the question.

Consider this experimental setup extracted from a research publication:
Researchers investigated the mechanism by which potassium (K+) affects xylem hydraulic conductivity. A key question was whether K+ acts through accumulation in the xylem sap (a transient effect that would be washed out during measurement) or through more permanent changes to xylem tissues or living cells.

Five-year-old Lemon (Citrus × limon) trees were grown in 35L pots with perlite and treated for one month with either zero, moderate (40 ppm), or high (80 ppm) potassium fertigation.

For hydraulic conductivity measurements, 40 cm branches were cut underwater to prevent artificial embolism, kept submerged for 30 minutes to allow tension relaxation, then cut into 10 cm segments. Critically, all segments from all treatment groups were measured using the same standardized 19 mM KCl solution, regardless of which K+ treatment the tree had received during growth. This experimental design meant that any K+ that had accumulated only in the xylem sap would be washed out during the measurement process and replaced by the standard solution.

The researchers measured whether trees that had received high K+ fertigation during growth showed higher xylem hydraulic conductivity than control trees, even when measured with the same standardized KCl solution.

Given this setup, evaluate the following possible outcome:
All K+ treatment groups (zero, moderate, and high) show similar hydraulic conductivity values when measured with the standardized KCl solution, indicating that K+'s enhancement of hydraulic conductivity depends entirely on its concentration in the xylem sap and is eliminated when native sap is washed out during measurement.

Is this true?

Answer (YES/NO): NO